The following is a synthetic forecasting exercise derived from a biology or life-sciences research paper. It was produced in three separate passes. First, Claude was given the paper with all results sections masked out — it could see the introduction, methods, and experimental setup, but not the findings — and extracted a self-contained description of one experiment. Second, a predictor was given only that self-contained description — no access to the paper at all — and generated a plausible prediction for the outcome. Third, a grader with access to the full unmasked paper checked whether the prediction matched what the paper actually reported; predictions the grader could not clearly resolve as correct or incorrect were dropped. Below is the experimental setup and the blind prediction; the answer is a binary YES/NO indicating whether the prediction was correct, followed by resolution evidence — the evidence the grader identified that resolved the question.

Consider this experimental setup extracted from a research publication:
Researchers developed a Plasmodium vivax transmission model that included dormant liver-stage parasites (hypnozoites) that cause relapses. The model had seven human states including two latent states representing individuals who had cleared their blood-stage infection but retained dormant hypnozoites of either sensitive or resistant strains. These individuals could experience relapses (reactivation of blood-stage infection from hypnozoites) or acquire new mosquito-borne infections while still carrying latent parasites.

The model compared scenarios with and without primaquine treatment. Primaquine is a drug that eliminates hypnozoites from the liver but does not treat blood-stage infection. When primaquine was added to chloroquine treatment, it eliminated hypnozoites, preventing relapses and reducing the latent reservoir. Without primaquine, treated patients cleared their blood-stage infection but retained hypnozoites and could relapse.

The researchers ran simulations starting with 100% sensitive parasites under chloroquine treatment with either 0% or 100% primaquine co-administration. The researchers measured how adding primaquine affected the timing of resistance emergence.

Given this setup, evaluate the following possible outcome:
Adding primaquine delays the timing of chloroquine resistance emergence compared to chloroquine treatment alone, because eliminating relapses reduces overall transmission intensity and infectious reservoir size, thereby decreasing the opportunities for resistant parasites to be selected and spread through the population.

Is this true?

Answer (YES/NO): NO